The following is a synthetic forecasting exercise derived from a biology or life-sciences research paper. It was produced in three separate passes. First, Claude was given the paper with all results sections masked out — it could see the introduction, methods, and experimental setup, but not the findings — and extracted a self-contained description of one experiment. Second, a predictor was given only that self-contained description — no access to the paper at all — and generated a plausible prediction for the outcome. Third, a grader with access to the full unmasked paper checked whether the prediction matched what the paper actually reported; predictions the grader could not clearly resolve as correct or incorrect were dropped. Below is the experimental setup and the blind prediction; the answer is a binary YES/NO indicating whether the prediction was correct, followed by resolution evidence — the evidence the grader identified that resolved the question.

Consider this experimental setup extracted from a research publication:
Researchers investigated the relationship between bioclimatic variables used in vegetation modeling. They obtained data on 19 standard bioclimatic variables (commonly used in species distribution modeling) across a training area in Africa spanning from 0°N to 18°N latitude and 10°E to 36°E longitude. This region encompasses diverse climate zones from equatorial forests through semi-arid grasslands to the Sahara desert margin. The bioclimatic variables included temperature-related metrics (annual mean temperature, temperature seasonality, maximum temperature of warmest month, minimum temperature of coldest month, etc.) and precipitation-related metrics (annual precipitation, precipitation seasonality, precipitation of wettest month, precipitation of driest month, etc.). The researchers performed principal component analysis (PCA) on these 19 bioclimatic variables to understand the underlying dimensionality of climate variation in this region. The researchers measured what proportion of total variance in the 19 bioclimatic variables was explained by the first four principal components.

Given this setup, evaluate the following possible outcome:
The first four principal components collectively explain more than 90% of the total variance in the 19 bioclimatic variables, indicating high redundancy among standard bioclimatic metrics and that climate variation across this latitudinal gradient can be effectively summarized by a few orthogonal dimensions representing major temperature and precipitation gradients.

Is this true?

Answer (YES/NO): YES